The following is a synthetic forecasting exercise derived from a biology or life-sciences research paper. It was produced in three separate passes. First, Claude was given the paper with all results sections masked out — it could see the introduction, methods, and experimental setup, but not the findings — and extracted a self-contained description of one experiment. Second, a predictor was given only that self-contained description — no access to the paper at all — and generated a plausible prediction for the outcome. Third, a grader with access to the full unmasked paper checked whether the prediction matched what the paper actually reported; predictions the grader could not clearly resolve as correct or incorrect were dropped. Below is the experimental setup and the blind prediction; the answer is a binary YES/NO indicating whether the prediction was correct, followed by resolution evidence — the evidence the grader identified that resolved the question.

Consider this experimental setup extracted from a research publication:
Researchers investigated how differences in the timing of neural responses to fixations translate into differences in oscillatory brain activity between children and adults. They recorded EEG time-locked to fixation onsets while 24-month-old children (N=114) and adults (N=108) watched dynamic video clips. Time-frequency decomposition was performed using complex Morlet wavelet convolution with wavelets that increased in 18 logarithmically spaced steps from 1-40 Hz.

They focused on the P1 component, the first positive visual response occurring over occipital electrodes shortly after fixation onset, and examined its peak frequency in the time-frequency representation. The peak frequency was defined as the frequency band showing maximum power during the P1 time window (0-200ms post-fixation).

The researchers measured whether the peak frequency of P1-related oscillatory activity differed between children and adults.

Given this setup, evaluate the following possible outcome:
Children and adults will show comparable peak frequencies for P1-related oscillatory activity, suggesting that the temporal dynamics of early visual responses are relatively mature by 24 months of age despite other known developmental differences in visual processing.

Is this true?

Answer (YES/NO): NO